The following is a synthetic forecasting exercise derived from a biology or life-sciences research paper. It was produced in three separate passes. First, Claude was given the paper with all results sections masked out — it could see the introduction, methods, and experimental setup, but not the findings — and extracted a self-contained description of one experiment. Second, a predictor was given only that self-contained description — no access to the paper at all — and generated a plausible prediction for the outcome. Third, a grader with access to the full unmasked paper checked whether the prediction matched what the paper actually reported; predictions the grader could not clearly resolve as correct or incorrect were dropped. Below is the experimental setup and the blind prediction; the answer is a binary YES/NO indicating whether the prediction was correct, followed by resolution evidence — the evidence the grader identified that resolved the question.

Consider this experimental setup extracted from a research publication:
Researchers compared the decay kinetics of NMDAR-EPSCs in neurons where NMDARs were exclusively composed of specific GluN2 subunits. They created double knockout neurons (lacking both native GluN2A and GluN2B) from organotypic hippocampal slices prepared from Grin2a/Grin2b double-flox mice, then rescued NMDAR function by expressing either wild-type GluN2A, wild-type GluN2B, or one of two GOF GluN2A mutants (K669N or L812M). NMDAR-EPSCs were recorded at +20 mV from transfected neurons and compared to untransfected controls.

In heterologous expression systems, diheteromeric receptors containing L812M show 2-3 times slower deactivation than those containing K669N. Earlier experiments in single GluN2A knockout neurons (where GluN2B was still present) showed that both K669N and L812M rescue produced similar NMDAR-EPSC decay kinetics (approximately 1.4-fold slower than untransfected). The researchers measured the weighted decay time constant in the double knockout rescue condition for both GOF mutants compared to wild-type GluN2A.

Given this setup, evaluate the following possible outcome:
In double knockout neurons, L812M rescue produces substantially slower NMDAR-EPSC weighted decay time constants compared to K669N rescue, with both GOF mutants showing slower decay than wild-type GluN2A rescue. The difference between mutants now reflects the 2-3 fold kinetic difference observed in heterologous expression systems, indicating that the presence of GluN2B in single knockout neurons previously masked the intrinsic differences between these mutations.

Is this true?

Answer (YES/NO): YES